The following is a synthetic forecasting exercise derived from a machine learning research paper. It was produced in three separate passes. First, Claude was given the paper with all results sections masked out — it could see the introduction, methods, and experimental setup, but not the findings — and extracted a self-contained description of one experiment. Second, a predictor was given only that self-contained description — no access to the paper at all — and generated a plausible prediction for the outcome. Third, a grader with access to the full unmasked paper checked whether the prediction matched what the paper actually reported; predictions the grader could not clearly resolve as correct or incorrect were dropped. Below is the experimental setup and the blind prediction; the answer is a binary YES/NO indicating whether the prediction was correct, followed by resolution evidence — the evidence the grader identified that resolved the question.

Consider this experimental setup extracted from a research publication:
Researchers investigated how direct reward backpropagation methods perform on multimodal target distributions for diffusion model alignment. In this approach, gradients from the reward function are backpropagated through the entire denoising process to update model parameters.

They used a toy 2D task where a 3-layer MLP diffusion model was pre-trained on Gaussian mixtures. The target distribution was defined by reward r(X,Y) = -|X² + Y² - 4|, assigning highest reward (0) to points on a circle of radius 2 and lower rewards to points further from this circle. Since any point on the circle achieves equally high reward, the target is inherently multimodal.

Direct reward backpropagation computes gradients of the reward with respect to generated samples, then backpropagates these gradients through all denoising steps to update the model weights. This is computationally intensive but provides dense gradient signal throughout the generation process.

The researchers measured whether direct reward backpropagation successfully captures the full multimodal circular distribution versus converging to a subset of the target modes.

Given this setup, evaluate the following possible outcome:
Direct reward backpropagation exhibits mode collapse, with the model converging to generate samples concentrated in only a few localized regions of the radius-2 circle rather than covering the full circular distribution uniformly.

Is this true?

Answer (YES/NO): YES